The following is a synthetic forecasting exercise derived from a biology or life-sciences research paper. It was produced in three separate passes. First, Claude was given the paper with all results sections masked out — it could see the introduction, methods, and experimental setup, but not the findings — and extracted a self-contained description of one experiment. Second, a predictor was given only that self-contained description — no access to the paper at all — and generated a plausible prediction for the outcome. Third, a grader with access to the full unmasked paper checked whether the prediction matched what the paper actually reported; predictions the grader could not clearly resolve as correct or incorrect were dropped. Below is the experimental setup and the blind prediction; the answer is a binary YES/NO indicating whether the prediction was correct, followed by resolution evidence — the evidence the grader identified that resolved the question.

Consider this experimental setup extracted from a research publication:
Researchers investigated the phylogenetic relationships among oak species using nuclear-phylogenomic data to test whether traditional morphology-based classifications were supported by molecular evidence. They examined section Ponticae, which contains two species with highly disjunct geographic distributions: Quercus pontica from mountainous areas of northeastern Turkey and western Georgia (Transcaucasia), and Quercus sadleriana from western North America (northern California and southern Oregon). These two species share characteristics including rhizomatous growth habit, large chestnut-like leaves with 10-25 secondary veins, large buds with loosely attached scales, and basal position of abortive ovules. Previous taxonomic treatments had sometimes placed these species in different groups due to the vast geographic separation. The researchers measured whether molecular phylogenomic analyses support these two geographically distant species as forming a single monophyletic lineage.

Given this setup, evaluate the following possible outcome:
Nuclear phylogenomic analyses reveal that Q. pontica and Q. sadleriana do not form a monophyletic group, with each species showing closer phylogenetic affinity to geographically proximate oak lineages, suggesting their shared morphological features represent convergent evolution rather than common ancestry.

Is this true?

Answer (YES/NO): NO